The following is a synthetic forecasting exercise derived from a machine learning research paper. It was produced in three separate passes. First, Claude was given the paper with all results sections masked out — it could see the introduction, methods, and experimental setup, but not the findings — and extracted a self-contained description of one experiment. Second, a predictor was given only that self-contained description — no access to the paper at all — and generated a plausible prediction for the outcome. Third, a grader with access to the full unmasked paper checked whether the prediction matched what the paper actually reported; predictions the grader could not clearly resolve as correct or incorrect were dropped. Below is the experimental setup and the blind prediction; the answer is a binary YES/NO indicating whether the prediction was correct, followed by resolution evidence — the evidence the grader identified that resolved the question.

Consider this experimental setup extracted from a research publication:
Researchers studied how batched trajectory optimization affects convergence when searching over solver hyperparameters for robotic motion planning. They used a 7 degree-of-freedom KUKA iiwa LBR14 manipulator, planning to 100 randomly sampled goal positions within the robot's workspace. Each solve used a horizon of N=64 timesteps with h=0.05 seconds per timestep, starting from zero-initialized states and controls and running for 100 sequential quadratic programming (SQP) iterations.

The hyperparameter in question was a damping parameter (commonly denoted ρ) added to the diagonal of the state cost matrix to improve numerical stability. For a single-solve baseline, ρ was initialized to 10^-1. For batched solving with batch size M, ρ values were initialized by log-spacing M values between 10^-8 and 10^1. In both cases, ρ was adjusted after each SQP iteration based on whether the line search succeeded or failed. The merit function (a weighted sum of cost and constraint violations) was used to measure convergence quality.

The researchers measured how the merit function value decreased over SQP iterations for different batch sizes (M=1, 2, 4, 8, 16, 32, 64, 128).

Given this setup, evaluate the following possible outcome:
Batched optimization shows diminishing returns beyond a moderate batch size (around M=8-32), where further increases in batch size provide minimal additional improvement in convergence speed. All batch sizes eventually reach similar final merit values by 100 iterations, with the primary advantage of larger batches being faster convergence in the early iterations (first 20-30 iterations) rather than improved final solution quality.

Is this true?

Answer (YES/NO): NO